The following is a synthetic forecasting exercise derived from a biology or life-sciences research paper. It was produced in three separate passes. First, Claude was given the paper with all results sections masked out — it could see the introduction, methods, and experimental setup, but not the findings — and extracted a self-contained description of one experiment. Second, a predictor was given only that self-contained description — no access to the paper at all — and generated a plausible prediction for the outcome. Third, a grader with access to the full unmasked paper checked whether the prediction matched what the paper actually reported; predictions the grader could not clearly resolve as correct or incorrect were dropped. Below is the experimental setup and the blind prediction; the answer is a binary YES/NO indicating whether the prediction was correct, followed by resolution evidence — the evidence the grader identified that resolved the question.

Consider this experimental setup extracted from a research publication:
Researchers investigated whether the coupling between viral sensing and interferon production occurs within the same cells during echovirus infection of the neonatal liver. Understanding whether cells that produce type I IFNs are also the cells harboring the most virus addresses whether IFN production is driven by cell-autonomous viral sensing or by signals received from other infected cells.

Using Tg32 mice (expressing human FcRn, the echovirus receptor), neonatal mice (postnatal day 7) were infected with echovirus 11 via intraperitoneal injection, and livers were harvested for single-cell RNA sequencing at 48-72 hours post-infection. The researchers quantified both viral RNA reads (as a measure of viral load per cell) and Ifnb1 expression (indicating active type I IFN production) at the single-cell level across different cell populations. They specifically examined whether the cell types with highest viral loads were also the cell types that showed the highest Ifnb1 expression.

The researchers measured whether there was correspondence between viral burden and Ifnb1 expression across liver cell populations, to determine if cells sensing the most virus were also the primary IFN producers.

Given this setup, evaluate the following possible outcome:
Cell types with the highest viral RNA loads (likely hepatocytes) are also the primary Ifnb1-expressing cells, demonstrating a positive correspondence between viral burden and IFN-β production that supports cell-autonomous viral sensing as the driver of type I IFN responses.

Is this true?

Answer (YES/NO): NO